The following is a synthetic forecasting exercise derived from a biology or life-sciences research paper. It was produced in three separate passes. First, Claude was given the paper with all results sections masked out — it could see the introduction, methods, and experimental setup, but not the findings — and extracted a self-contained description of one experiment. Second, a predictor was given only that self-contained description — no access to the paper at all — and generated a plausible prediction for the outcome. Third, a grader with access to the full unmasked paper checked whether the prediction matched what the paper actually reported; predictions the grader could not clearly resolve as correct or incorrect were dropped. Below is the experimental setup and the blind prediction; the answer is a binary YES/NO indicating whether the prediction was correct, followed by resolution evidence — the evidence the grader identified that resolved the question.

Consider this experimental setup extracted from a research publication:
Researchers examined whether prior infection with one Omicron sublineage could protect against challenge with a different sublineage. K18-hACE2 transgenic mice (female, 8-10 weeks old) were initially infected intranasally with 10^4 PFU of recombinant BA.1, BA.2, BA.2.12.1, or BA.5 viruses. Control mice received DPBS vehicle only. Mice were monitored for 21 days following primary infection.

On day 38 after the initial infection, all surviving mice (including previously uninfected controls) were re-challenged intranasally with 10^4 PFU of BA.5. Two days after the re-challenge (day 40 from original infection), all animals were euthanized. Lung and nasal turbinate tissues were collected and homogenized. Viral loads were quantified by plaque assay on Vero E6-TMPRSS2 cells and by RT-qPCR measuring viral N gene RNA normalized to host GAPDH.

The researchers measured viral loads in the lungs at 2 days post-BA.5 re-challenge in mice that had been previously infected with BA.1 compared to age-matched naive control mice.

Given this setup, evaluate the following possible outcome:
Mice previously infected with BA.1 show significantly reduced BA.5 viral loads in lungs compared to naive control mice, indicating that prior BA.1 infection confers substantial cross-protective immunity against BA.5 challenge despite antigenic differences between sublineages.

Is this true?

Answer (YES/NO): YES